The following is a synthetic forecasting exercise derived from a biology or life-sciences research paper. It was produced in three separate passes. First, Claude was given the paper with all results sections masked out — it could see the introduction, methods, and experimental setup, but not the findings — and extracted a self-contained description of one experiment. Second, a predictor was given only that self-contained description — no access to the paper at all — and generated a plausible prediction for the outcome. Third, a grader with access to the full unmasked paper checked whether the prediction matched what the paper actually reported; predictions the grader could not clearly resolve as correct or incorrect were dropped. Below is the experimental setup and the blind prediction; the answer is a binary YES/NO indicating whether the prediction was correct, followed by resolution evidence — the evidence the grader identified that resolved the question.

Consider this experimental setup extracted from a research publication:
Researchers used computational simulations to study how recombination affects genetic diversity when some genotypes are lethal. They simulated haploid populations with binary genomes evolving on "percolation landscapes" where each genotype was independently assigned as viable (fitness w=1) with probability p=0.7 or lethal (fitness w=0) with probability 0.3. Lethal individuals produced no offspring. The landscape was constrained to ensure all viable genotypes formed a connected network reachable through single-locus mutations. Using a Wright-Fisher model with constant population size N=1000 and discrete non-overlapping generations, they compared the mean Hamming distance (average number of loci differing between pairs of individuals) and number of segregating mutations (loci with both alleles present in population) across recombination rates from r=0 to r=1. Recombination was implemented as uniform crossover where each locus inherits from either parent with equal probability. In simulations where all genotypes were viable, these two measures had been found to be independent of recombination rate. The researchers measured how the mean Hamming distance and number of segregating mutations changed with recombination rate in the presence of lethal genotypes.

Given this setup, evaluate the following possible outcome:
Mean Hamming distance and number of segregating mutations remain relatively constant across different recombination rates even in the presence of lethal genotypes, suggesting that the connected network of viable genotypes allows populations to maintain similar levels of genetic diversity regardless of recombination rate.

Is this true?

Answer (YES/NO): NO